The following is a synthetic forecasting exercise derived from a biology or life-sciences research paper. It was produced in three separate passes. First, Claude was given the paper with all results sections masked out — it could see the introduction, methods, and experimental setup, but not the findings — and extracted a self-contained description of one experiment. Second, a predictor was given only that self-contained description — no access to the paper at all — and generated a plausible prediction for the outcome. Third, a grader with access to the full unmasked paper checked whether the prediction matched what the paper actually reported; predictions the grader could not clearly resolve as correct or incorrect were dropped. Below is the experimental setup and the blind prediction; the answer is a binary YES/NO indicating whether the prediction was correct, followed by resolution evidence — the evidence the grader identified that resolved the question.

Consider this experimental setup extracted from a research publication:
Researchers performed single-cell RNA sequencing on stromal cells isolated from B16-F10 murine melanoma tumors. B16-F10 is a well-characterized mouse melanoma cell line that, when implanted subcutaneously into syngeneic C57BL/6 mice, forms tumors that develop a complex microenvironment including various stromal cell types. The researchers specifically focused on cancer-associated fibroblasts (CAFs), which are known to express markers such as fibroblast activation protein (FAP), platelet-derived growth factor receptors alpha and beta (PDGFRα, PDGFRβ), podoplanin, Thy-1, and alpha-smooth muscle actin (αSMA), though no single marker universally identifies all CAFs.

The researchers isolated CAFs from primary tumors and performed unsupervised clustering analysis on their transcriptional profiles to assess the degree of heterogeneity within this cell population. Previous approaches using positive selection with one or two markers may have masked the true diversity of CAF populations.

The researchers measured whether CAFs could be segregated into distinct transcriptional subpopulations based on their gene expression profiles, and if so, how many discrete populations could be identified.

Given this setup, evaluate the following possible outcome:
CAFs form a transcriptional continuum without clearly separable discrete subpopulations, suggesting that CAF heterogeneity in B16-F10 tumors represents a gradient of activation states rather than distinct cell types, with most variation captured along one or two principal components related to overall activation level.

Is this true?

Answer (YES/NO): NO